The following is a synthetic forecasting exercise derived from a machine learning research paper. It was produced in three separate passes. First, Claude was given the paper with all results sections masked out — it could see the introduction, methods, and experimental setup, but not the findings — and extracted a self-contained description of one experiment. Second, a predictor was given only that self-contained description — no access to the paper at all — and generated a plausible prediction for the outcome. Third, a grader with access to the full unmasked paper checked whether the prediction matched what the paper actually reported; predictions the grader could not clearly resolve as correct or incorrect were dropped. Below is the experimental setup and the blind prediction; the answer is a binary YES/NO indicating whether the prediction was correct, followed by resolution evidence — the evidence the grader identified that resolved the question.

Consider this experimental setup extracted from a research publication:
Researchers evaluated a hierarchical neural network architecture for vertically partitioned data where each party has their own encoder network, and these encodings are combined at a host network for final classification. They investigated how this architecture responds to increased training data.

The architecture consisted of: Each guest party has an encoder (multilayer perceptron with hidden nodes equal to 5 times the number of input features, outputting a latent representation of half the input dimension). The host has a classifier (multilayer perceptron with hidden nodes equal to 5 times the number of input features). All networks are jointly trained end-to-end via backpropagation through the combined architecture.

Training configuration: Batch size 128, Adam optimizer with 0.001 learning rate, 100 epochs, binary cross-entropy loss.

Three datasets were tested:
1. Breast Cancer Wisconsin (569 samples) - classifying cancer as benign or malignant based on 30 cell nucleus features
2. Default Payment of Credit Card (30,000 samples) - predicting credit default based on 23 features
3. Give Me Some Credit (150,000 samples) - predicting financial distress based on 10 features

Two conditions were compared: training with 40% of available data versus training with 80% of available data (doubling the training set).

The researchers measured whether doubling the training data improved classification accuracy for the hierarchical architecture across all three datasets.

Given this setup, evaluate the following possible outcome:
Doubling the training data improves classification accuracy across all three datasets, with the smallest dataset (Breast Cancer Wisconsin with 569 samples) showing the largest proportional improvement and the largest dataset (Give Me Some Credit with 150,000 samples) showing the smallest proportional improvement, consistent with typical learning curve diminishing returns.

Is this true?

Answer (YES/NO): NO